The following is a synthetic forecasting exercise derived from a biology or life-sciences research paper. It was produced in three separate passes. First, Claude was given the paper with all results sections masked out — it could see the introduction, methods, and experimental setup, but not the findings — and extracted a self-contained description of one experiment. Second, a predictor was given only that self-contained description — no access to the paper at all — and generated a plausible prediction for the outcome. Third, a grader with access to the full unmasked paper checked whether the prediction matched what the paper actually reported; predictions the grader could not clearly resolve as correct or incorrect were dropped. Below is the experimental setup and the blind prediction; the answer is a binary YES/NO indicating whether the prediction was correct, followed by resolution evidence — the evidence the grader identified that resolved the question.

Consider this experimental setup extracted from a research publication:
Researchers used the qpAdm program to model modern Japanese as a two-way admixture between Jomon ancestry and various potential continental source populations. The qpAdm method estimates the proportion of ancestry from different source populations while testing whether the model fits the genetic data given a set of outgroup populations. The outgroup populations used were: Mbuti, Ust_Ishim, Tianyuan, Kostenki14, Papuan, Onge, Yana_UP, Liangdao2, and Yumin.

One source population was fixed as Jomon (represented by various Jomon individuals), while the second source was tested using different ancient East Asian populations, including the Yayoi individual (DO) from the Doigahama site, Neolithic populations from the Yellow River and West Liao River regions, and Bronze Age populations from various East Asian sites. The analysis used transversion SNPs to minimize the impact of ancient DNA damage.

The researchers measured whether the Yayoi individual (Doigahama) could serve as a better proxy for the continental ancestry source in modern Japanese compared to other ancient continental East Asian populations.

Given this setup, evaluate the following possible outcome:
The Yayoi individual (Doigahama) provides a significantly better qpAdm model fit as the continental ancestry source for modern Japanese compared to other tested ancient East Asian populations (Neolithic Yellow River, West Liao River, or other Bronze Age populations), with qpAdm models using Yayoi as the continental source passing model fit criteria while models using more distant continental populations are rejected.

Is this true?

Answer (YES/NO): NO